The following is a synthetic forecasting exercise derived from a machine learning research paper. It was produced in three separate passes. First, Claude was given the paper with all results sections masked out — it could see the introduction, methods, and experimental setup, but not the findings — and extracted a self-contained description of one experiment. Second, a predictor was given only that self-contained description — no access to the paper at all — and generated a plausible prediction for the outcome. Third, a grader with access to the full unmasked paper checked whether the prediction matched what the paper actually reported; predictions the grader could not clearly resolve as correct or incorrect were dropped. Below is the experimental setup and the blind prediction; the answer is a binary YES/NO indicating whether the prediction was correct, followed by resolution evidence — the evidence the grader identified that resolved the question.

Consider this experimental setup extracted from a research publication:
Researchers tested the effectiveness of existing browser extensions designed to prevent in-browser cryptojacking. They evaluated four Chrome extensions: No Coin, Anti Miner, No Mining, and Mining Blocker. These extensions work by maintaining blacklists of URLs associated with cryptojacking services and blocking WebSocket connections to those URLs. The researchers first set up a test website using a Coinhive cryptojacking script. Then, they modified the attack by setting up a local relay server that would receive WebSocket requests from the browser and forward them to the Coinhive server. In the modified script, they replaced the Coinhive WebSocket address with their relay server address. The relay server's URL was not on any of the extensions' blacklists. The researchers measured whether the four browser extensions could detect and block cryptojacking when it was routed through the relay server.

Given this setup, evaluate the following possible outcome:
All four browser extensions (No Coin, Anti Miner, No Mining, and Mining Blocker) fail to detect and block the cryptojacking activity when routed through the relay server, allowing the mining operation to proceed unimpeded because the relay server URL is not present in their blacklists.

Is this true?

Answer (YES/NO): YES